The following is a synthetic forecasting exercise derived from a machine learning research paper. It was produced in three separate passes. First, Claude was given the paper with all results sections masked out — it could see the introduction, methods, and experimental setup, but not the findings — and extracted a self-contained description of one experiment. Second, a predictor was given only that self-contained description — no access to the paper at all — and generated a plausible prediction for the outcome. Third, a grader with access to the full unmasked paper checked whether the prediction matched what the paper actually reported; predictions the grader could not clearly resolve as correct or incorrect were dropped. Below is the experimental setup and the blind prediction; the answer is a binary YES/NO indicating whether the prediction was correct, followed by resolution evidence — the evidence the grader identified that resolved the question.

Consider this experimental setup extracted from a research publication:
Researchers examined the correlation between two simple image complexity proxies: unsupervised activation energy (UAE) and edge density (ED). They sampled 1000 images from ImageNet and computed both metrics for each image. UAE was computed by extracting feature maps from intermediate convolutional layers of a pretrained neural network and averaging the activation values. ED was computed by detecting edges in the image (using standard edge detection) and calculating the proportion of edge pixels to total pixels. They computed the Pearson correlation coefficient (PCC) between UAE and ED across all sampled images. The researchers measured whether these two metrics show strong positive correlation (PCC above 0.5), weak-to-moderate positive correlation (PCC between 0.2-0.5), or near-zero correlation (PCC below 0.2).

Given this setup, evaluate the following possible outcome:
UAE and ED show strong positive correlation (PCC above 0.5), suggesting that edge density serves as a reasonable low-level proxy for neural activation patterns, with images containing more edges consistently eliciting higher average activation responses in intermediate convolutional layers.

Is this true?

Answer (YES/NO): NO